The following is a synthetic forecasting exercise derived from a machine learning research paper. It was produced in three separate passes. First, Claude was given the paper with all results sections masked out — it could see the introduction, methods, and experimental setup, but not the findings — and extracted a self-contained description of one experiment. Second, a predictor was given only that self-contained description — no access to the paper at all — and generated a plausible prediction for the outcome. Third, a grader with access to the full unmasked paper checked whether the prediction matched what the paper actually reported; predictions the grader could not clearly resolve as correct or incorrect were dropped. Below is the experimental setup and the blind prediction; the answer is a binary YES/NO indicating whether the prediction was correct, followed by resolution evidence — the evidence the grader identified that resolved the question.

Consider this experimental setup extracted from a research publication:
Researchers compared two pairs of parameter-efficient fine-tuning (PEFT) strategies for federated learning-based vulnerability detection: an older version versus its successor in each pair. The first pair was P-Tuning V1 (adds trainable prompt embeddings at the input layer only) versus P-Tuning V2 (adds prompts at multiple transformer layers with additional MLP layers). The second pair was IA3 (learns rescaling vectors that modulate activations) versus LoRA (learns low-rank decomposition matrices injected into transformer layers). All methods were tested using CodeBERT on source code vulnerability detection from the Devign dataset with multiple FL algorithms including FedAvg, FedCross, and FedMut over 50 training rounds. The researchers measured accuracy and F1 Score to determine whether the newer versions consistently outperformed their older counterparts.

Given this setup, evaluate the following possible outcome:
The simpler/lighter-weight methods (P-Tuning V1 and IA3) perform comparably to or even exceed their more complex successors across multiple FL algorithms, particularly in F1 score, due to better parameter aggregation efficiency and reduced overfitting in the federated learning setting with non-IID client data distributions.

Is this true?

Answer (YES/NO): NO